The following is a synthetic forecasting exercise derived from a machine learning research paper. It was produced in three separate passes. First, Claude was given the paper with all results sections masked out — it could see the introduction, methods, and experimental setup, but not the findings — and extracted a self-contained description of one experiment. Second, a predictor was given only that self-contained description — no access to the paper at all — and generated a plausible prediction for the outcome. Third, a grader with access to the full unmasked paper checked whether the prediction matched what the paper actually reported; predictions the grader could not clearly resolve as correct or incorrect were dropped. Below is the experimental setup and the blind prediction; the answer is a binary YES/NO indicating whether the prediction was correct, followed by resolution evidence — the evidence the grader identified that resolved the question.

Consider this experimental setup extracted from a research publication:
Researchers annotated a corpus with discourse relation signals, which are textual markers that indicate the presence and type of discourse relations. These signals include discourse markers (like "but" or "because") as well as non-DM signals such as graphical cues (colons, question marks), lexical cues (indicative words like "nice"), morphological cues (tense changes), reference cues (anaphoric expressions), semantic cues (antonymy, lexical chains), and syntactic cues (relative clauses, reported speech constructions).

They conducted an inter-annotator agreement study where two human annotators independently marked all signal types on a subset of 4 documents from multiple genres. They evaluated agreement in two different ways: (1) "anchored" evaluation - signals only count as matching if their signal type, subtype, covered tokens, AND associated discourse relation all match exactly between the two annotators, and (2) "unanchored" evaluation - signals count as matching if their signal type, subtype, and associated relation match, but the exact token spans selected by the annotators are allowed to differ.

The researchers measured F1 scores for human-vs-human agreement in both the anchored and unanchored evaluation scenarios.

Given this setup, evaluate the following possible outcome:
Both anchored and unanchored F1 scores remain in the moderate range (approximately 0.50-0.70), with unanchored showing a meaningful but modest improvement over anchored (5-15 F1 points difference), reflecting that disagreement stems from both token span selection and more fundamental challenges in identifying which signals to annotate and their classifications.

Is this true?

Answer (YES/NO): NO